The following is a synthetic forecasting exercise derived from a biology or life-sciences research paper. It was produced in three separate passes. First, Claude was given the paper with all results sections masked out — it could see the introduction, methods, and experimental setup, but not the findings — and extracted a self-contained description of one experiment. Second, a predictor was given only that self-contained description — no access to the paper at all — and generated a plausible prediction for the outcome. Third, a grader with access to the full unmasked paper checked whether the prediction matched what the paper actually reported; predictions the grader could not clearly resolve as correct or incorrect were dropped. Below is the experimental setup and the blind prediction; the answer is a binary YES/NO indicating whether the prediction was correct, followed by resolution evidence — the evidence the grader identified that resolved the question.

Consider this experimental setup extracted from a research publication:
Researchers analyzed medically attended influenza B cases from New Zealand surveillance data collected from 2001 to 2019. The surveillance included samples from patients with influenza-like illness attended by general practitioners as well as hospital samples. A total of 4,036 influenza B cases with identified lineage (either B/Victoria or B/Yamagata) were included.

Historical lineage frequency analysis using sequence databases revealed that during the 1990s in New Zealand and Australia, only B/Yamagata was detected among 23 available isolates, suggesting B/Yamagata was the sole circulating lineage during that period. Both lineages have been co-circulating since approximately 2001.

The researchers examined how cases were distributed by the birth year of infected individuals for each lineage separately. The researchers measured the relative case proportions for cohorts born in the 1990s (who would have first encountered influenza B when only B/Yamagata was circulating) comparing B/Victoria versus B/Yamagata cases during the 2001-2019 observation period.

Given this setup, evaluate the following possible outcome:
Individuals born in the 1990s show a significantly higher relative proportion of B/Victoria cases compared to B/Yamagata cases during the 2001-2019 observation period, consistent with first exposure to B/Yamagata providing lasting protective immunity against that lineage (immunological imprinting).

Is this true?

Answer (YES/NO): YES